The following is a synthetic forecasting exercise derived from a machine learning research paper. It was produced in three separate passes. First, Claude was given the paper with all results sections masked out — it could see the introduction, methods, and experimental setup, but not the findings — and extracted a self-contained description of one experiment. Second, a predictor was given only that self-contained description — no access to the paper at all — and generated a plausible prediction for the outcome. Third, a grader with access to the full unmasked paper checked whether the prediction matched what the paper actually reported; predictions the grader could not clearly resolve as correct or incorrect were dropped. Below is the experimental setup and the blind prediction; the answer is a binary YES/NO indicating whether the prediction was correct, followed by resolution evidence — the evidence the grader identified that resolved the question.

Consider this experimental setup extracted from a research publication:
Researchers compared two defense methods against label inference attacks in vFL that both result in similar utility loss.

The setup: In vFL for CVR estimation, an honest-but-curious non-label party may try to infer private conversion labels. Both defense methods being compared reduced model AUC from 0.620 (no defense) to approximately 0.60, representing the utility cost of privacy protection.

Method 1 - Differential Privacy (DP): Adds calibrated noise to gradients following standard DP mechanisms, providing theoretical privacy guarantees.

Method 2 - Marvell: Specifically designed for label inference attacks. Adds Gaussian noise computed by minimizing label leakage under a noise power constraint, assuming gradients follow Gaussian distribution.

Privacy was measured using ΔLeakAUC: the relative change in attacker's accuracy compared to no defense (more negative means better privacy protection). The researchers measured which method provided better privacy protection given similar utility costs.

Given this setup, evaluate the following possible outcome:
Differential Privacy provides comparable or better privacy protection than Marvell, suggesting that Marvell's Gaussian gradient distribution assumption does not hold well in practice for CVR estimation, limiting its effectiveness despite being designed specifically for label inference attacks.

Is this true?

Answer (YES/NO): NO